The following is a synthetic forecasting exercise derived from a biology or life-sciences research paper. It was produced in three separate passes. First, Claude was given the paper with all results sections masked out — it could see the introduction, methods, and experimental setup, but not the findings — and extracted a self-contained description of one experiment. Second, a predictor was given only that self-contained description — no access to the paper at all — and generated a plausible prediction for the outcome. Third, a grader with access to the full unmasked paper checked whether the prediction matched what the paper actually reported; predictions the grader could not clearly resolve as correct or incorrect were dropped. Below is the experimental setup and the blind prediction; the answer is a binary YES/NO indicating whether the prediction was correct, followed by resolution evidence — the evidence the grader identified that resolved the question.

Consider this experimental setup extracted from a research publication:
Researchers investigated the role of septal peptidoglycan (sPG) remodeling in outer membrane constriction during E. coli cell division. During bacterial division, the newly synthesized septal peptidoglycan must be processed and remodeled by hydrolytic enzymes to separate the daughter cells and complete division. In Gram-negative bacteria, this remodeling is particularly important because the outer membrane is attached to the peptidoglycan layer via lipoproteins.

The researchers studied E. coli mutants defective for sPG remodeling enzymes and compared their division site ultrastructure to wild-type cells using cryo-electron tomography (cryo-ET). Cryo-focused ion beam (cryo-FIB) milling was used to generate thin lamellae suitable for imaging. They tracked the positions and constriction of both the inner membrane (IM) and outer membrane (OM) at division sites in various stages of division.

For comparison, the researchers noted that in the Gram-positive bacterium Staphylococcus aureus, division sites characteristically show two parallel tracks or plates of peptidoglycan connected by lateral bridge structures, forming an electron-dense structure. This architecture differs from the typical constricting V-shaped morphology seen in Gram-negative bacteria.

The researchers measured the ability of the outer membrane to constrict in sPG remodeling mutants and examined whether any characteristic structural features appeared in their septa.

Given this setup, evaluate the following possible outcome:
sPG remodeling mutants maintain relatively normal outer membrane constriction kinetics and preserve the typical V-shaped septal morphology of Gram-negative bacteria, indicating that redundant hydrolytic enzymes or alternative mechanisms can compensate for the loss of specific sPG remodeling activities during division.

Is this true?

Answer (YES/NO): NO